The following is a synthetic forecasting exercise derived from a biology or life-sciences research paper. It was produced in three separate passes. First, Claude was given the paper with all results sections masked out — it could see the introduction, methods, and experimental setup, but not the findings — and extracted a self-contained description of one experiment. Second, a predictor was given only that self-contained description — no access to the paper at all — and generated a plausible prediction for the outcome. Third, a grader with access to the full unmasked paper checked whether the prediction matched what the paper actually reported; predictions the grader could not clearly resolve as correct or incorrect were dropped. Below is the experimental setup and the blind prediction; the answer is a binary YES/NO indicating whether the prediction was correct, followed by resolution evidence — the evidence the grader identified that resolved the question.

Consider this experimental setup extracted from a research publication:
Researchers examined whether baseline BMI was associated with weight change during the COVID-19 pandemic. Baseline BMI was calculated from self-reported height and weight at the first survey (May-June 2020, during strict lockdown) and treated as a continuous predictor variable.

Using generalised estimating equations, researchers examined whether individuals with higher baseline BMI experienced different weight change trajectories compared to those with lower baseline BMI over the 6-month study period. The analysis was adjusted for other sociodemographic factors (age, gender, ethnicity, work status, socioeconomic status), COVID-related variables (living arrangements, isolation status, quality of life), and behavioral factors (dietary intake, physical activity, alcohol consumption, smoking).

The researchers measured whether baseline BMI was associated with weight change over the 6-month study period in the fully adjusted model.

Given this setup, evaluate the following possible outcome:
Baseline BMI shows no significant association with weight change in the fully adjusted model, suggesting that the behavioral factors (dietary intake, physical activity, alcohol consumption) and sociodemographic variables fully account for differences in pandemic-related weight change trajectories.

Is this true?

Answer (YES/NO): NO